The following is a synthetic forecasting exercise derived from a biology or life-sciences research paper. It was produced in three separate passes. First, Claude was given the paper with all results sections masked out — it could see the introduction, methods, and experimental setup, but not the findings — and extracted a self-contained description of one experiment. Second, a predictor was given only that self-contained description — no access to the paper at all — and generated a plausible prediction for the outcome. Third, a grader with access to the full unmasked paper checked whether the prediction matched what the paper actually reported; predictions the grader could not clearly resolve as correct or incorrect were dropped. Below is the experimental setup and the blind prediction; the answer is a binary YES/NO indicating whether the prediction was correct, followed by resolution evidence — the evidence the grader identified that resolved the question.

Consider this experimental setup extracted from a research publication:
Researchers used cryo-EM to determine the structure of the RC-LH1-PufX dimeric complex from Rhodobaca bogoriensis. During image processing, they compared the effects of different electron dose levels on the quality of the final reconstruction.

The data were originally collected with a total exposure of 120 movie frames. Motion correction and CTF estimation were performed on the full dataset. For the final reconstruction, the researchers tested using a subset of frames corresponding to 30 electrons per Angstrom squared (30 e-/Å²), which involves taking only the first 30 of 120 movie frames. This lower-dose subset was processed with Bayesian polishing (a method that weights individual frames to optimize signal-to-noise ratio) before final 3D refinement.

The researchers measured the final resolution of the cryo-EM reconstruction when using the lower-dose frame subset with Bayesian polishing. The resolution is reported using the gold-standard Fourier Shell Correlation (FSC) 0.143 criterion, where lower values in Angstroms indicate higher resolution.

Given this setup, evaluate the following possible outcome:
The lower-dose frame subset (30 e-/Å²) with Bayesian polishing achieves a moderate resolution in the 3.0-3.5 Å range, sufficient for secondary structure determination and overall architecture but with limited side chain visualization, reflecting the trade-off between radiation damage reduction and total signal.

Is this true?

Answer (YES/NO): NO